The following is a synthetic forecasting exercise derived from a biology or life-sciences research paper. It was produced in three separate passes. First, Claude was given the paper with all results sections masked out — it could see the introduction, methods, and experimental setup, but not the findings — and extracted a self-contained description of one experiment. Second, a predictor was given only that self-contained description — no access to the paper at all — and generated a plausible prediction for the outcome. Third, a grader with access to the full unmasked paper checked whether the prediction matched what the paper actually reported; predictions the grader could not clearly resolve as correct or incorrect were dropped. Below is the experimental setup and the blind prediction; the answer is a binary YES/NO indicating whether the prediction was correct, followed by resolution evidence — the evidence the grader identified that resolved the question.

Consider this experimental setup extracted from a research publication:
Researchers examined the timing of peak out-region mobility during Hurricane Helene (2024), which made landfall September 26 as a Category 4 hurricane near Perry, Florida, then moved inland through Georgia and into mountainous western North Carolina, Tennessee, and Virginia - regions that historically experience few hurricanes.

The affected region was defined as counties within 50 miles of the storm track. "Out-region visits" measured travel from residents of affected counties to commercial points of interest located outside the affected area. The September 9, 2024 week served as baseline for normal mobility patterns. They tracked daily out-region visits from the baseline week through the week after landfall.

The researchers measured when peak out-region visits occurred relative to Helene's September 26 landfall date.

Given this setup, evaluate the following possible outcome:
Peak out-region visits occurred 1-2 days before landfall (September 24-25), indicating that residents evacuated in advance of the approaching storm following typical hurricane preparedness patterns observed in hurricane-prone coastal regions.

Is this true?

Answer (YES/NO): NO